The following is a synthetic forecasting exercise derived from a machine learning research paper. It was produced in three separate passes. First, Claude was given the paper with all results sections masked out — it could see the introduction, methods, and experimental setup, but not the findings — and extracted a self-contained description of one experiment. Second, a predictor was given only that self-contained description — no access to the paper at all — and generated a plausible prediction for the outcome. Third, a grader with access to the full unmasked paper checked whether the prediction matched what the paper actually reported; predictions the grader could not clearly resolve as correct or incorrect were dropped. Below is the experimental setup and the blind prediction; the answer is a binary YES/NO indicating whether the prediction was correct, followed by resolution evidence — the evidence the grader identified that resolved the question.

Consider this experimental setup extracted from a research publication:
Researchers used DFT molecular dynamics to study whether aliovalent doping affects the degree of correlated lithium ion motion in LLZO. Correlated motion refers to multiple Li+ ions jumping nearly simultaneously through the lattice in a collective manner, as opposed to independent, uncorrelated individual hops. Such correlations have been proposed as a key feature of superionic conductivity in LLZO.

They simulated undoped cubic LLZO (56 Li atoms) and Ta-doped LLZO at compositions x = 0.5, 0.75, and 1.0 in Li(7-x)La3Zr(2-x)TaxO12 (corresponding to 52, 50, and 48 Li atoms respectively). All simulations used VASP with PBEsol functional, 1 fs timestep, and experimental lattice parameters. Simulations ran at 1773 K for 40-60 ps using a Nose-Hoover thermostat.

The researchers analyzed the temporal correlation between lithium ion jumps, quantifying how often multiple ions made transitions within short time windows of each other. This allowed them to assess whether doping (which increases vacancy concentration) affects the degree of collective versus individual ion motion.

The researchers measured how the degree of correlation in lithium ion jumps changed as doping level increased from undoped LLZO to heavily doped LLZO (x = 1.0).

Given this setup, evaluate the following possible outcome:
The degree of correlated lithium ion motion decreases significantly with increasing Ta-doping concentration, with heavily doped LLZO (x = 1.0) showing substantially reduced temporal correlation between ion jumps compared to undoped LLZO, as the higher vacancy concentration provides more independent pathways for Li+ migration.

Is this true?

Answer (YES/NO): NO